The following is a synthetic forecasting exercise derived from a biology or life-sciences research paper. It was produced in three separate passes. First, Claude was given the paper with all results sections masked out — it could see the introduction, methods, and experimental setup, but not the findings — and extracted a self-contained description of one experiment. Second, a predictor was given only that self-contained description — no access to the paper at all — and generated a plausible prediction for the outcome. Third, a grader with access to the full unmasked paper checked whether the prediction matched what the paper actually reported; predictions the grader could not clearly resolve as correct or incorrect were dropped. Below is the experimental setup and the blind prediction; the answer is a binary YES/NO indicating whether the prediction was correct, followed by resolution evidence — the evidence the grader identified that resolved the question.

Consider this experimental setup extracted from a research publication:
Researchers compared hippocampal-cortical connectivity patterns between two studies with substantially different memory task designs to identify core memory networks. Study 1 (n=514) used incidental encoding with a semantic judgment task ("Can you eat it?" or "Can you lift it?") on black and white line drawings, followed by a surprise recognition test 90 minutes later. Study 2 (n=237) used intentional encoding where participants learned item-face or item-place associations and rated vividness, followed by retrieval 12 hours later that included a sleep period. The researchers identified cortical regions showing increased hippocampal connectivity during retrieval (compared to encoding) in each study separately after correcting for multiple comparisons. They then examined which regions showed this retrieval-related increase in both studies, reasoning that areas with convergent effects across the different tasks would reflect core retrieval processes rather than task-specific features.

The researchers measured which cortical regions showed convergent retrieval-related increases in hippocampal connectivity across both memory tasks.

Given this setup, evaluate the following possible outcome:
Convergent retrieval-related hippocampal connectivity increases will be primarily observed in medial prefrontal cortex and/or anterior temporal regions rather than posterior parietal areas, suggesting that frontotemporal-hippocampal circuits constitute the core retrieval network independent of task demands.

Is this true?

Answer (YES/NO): NO